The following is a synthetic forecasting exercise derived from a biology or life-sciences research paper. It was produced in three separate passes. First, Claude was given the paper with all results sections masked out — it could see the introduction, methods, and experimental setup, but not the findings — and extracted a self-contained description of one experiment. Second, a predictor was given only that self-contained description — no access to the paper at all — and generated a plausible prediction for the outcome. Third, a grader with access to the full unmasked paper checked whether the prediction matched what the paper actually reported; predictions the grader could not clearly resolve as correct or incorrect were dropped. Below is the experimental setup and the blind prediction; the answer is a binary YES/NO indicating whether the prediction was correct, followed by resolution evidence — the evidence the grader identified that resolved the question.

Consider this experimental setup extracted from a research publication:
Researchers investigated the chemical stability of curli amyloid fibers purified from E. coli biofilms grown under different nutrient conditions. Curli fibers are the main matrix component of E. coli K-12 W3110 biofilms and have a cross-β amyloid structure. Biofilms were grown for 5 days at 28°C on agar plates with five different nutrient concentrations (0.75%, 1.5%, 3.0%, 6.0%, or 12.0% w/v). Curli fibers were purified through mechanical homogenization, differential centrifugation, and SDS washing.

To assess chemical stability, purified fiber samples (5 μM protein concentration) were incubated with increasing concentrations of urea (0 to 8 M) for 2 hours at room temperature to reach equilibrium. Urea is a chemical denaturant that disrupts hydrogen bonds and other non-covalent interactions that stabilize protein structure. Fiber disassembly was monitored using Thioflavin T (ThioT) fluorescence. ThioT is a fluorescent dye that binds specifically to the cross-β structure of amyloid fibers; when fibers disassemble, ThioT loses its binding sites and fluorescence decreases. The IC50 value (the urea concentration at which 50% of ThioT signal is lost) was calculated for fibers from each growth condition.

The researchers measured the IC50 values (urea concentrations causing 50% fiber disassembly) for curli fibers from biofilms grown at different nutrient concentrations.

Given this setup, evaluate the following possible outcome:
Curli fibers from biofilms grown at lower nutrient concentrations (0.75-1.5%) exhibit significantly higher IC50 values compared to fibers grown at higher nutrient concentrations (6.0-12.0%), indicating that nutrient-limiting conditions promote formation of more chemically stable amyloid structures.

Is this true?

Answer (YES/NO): NO